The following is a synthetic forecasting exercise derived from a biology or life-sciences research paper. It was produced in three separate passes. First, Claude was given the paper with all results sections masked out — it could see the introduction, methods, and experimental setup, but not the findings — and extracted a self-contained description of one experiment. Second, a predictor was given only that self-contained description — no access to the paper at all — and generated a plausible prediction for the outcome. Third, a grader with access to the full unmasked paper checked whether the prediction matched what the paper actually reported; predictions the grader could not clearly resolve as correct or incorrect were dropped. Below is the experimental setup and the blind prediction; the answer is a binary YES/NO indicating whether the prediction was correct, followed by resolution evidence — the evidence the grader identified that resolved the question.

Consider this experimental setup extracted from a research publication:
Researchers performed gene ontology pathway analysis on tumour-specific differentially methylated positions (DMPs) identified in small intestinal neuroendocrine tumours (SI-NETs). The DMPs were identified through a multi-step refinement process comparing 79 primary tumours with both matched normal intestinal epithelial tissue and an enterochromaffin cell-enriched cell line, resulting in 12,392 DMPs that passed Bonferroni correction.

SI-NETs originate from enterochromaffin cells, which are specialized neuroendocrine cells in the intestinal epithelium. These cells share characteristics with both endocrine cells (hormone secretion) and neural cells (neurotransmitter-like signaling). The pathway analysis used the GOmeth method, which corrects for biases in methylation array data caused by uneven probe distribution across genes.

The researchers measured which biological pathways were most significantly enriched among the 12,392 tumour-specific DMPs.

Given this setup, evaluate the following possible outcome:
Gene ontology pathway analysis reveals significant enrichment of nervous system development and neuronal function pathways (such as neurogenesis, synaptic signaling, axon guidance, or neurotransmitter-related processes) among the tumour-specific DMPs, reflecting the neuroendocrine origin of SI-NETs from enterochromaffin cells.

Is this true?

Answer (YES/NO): YES